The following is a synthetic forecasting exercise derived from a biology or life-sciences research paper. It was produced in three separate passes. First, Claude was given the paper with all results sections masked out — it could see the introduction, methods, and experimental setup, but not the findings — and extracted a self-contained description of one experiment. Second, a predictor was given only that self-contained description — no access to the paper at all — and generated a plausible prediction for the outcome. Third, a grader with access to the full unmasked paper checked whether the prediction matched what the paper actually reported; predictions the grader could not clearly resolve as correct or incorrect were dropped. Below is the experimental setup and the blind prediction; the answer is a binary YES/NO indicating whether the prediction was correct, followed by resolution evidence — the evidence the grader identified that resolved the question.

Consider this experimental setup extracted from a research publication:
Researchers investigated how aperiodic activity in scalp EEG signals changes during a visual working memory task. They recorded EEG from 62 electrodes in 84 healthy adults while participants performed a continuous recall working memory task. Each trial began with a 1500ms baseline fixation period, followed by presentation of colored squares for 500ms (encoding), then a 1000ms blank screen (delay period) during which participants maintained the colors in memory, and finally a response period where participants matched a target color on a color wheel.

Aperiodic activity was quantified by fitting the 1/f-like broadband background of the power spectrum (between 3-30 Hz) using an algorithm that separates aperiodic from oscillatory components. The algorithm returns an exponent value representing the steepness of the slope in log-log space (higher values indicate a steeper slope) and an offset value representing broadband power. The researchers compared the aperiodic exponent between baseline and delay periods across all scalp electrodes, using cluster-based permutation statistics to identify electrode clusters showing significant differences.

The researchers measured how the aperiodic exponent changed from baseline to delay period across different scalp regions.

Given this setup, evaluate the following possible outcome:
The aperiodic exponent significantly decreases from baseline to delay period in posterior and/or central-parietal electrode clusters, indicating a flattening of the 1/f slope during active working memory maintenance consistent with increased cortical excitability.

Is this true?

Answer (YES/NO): YES